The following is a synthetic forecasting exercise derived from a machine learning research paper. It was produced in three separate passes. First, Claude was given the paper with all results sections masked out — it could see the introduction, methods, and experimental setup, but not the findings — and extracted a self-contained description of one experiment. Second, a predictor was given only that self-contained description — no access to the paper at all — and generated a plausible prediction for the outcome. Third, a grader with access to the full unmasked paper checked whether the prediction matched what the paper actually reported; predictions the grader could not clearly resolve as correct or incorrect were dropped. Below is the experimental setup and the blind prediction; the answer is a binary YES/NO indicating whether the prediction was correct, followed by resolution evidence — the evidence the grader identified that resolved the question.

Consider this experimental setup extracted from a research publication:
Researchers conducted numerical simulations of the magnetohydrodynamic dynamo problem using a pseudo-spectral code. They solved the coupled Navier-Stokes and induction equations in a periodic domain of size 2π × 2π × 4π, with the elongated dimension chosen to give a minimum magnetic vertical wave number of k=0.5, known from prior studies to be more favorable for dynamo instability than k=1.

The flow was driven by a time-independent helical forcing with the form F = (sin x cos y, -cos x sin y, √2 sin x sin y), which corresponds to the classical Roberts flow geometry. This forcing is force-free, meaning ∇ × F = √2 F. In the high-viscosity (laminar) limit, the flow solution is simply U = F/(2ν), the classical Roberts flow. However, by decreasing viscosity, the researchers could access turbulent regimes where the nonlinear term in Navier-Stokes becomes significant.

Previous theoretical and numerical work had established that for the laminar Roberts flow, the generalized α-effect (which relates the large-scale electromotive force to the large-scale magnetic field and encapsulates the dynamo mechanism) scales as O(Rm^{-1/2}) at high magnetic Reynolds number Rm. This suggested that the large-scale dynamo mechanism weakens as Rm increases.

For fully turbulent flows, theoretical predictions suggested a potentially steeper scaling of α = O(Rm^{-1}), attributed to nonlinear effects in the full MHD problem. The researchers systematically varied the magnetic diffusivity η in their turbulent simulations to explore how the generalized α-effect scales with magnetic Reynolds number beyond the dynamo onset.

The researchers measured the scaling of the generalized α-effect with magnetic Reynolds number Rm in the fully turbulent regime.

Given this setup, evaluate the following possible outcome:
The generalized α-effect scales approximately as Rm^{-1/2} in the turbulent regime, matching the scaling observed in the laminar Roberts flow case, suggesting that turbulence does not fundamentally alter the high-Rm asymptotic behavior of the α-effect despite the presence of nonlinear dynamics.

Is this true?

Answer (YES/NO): NO